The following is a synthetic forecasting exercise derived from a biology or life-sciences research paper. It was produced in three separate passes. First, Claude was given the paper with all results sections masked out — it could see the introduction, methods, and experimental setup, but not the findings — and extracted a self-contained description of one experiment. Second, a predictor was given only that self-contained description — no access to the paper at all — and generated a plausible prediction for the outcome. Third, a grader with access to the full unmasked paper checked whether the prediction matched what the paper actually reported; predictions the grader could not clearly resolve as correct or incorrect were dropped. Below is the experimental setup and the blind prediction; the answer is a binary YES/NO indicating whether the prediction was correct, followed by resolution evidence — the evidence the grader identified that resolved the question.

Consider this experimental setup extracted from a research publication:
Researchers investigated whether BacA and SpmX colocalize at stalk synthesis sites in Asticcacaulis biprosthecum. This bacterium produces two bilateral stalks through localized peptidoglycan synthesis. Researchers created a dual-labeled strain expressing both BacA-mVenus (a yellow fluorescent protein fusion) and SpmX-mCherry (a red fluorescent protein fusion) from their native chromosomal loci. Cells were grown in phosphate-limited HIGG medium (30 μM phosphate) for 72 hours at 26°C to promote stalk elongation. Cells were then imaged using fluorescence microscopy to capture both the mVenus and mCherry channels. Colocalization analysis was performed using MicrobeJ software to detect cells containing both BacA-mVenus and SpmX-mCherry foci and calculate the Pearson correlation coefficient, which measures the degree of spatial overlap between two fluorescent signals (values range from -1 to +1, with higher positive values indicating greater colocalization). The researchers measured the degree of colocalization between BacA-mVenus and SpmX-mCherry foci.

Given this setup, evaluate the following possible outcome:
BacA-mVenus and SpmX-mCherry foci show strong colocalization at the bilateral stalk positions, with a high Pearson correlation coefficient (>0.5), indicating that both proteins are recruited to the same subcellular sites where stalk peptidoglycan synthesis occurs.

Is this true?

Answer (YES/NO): NO